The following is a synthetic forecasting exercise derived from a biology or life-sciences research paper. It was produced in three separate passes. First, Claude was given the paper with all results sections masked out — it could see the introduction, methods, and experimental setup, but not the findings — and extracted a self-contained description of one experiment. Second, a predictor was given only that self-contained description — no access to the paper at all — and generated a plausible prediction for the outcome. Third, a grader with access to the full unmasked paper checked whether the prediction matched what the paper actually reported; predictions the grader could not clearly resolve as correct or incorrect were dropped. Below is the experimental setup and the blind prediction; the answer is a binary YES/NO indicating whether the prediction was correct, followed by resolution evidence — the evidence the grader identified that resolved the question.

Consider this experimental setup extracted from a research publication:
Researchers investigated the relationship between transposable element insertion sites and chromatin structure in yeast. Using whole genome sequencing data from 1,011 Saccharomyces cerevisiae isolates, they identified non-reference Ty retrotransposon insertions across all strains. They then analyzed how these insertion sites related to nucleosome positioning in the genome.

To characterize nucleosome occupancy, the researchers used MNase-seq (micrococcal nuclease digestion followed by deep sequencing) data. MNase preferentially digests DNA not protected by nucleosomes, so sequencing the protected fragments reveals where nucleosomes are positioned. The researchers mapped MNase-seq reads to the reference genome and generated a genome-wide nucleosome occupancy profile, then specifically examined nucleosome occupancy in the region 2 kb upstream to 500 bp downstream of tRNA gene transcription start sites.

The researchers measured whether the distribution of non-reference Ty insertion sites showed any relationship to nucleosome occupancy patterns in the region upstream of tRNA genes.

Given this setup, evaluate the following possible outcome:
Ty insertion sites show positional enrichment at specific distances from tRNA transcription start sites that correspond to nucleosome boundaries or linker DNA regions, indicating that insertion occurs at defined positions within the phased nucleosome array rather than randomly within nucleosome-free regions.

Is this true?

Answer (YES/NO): NO